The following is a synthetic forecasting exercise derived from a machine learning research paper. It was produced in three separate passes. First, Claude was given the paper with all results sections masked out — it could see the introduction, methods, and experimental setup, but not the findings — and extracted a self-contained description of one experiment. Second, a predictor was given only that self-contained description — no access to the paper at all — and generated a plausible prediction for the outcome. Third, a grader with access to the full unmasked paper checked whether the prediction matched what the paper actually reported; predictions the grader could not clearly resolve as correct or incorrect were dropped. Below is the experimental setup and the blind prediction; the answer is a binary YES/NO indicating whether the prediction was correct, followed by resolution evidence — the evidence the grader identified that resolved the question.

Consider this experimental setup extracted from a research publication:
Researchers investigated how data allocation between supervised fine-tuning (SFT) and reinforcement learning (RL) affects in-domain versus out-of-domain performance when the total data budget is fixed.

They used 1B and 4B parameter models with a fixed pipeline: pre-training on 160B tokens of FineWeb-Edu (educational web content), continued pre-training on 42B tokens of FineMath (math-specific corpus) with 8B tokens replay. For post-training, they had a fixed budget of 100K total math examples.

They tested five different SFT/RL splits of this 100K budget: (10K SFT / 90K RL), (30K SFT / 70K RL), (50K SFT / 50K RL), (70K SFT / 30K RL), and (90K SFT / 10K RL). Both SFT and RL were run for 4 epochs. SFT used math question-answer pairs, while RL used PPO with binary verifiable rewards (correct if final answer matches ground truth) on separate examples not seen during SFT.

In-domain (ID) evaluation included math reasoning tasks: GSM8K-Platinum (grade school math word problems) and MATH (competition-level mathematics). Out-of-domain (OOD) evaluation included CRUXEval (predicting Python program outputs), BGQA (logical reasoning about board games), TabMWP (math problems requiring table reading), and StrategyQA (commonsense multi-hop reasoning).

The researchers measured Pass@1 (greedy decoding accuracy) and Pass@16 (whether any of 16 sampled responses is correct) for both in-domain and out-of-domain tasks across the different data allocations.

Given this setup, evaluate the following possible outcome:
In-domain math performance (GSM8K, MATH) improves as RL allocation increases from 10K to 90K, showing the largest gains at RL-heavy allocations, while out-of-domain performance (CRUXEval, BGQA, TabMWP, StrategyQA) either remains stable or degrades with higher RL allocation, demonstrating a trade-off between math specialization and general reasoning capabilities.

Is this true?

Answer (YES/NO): NO